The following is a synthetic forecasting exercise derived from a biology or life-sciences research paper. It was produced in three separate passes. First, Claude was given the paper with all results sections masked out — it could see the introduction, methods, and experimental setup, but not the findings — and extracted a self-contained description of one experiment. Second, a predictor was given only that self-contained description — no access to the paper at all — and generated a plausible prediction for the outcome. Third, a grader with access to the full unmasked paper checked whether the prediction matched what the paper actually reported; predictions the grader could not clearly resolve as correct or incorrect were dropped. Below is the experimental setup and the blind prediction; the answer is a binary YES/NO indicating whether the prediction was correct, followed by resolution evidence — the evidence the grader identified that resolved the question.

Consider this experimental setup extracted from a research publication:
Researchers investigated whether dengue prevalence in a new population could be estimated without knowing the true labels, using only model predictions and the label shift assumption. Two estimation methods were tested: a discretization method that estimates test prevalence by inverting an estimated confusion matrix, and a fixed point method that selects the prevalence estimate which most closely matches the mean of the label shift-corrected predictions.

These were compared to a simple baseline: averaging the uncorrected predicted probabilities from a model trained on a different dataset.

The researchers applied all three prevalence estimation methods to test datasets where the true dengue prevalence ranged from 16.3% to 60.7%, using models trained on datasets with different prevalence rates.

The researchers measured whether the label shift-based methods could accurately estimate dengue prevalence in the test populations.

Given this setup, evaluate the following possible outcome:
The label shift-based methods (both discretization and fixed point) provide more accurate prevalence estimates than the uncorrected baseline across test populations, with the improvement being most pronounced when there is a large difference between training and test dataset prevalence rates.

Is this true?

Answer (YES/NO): NO